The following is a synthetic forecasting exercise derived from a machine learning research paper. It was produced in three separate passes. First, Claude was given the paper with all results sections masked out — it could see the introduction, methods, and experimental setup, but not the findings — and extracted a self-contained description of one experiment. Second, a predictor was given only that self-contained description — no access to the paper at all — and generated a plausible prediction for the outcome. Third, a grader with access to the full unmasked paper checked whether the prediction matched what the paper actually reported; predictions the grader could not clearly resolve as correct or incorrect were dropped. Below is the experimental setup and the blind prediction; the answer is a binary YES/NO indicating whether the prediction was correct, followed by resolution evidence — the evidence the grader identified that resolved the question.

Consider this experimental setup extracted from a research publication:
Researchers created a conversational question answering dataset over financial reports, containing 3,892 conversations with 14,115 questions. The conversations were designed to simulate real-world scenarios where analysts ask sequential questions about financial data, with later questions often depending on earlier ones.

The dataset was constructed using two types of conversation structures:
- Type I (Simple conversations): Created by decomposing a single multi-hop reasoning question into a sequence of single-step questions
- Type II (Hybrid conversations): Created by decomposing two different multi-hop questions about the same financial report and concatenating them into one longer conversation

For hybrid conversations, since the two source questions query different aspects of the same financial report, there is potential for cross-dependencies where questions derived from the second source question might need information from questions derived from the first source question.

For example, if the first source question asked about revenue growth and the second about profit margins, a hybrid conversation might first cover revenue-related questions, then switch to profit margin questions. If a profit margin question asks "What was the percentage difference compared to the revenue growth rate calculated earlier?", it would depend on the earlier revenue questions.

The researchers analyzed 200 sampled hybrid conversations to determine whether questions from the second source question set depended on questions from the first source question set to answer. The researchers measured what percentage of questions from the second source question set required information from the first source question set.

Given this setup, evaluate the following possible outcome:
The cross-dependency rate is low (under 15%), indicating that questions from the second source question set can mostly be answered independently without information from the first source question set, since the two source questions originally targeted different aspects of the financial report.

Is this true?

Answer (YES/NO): NO